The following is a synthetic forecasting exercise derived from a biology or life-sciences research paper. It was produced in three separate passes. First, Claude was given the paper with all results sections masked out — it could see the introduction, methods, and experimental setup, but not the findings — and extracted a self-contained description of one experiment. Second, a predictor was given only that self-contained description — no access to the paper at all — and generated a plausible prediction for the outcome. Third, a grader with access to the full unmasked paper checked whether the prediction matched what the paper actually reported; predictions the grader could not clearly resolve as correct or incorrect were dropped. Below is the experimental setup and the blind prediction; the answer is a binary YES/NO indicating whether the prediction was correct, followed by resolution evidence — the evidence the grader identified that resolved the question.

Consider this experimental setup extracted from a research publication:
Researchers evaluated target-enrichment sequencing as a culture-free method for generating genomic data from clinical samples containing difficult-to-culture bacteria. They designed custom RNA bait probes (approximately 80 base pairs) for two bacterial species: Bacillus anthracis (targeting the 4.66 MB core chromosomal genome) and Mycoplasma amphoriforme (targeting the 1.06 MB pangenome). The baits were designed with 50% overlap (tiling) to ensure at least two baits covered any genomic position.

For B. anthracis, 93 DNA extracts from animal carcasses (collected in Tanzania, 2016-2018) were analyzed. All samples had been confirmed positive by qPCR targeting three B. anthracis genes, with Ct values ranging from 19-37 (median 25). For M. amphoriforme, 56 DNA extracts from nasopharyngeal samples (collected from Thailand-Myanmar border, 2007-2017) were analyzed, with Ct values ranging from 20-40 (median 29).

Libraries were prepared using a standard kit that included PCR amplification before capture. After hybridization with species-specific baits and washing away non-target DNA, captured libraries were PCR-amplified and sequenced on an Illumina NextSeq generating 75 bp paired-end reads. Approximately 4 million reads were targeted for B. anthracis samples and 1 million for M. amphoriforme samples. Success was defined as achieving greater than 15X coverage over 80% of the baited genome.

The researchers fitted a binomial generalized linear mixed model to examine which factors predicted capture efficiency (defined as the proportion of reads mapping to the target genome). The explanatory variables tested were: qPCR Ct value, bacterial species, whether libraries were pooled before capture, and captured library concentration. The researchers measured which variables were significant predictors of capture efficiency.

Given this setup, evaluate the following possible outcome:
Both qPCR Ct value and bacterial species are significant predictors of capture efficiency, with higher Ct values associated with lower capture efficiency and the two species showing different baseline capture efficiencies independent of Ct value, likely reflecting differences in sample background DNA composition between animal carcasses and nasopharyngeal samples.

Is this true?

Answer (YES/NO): NO